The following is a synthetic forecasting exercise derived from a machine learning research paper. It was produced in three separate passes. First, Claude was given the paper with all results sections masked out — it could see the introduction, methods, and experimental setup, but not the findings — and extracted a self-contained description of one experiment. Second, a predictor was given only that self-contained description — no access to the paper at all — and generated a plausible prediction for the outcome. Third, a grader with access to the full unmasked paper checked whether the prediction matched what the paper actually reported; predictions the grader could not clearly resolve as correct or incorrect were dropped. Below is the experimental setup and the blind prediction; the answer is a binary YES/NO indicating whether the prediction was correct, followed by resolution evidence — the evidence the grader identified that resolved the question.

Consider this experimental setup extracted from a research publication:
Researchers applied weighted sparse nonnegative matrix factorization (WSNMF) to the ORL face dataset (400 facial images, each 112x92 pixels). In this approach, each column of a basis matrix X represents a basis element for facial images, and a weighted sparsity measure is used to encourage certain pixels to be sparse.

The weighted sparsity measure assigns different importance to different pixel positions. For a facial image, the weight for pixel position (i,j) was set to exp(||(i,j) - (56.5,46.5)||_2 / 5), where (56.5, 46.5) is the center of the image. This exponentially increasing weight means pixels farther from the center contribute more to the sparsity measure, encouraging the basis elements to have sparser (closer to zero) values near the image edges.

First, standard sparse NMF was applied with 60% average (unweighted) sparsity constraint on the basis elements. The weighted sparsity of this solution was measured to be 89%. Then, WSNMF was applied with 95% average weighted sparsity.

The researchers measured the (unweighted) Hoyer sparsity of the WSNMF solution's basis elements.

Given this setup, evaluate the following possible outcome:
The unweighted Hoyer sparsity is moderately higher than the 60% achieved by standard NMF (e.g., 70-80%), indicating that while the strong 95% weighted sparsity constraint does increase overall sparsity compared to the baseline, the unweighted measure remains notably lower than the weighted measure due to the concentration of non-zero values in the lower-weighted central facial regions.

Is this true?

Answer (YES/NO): NO